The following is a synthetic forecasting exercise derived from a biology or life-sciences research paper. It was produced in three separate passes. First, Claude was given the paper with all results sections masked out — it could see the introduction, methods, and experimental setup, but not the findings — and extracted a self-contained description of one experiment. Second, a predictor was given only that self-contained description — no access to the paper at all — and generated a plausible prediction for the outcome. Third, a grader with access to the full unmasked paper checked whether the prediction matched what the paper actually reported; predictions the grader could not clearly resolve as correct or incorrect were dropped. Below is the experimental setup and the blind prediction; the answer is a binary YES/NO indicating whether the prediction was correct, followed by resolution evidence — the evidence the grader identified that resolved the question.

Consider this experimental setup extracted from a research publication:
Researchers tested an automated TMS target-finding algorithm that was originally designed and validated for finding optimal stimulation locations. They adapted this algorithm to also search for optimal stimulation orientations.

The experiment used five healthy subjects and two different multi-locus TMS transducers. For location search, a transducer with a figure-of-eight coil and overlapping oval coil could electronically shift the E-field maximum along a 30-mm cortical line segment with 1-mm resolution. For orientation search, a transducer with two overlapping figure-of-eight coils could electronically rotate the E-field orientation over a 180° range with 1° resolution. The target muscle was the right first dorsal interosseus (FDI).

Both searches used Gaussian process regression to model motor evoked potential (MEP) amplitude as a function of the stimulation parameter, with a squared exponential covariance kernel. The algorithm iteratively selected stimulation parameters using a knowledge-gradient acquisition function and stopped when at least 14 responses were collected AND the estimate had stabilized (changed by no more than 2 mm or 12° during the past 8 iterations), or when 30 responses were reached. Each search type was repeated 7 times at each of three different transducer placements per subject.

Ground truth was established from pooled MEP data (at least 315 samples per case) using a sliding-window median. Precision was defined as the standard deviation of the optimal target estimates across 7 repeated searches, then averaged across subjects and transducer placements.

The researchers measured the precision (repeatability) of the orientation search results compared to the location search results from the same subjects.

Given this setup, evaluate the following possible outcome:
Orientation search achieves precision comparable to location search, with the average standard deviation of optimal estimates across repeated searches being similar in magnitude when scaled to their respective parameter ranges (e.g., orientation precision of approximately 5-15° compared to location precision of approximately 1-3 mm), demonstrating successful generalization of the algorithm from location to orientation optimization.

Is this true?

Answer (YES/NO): NO